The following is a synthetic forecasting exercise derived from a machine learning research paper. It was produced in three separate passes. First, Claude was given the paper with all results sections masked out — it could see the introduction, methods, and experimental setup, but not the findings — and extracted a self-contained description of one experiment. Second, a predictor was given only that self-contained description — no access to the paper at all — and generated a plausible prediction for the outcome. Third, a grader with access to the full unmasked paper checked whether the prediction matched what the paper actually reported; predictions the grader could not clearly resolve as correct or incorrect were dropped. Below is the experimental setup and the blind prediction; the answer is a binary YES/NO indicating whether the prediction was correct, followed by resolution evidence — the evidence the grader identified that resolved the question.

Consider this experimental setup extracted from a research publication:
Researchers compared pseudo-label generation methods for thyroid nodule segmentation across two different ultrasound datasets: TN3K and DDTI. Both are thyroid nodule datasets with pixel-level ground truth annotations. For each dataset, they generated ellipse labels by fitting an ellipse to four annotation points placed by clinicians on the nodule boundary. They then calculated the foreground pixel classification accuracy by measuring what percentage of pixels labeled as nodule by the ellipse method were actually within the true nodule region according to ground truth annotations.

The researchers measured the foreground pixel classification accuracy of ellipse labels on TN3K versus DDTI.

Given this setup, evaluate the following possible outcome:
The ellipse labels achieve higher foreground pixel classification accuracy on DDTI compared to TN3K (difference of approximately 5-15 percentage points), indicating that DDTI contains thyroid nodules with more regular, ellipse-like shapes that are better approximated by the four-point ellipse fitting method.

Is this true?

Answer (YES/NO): YES